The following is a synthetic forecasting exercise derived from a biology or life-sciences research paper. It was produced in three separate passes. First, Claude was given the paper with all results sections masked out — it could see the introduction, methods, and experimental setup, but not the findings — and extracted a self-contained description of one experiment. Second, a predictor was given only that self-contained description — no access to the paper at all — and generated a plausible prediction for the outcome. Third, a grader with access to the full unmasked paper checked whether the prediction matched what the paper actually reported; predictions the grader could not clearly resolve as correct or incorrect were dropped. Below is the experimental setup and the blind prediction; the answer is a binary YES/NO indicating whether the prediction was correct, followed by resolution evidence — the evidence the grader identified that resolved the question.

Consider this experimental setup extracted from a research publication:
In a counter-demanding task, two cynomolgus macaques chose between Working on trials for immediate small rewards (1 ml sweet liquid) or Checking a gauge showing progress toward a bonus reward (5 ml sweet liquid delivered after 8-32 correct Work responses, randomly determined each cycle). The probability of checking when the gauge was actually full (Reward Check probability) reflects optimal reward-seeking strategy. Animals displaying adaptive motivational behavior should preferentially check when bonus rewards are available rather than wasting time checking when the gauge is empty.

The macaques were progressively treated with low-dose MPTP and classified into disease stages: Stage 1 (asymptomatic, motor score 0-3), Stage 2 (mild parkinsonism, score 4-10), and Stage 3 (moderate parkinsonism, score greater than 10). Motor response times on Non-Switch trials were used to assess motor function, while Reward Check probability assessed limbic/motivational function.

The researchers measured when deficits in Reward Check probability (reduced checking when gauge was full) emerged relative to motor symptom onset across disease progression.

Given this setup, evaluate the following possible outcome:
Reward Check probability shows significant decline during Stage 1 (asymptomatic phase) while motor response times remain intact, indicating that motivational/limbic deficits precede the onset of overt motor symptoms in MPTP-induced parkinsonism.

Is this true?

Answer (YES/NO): NO